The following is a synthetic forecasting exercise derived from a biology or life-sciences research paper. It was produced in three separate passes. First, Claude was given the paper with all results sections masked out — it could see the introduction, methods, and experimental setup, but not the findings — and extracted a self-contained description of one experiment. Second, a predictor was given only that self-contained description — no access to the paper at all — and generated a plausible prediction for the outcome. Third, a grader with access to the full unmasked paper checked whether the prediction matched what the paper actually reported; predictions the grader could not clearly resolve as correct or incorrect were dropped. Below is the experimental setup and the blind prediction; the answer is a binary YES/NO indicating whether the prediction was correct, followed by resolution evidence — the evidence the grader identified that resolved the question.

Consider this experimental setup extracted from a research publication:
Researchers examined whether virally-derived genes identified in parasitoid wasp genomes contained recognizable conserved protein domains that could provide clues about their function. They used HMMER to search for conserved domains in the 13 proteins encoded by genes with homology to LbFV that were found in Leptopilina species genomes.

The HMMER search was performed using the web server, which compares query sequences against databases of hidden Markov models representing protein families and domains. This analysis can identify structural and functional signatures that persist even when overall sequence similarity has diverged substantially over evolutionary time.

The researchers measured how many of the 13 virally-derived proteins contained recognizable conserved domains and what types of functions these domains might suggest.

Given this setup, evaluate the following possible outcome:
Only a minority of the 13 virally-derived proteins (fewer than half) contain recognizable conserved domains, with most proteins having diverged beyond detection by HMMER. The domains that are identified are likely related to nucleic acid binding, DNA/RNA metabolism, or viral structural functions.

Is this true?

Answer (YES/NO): NO